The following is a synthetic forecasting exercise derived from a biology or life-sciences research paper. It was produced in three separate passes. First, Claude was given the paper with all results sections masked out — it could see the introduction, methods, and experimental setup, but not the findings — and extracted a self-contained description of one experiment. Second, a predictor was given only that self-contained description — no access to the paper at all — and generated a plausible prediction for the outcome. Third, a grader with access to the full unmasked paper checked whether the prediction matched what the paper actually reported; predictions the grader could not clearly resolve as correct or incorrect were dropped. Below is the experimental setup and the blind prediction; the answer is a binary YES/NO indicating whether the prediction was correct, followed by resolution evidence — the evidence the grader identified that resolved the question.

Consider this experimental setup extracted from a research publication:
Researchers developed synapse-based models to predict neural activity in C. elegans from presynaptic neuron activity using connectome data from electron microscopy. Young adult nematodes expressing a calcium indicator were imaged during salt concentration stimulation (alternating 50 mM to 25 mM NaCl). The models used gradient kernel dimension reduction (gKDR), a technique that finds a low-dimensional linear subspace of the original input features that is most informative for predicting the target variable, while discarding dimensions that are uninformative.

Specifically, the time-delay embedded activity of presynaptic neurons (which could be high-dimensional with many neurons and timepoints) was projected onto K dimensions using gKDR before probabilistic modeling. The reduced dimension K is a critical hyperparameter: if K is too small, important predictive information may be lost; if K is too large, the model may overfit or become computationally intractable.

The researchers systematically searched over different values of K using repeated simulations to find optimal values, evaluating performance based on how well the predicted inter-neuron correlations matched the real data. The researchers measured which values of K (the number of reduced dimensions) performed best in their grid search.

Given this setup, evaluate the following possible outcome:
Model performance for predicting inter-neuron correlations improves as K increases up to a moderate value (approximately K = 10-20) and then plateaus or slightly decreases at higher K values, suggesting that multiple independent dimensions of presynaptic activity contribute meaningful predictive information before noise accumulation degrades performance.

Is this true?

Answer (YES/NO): NO